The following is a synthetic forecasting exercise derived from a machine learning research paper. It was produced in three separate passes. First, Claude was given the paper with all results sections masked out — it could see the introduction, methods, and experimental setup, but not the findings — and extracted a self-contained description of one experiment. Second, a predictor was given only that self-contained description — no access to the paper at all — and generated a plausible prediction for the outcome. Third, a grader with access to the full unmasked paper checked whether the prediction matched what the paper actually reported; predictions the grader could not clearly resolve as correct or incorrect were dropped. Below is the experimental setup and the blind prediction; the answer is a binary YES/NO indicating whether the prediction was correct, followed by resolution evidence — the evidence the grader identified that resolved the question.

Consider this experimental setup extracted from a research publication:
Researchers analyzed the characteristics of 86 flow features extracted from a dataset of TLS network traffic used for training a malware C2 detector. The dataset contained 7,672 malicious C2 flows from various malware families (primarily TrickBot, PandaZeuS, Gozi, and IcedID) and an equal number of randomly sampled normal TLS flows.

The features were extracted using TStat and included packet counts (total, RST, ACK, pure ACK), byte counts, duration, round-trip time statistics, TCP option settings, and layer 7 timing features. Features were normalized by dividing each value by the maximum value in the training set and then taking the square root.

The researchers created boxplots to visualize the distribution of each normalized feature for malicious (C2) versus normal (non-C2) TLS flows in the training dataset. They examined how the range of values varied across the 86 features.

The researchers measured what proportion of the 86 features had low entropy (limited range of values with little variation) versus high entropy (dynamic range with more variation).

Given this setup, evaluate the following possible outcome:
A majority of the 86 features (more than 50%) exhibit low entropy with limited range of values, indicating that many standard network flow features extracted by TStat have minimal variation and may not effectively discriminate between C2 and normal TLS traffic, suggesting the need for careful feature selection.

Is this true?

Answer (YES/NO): NO